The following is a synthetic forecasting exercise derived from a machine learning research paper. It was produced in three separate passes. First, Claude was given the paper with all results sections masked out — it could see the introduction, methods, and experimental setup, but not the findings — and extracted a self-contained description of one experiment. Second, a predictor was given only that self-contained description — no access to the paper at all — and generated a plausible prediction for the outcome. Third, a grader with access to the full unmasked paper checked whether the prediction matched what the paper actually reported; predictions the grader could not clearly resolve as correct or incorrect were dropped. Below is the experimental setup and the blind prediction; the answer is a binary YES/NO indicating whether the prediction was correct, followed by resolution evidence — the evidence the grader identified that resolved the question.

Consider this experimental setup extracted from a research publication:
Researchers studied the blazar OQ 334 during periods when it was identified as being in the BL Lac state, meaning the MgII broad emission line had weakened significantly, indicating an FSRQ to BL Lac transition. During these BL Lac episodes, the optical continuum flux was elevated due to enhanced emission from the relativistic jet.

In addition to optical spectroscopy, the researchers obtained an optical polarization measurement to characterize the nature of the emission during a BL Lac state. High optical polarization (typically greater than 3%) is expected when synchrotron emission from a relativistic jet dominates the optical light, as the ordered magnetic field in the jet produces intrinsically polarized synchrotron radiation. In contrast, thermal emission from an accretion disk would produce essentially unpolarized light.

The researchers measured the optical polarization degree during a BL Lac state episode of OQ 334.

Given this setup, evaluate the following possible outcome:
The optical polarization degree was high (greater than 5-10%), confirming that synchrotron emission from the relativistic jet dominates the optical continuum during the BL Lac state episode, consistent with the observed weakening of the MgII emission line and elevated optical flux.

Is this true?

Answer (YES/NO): YES